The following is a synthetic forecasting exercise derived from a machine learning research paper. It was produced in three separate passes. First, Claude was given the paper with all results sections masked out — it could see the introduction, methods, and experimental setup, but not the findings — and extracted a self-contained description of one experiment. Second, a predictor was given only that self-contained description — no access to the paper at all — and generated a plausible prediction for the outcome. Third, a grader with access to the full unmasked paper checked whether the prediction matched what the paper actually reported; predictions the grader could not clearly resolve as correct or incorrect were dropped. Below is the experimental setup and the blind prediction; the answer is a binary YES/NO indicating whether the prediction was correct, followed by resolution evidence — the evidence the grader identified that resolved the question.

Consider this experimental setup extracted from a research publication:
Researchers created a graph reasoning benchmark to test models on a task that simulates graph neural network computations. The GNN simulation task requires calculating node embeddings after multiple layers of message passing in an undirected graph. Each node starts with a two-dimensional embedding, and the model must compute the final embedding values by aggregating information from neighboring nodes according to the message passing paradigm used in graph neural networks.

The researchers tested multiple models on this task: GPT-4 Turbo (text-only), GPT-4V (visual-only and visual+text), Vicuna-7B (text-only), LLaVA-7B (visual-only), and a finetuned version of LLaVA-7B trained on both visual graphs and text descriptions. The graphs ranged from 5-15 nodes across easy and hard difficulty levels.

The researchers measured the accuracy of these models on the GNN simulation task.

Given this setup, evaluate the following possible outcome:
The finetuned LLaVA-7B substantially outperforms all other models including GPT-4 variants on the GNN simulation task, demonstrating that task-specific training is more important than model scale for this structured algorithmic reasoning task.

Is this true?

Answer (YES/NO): NO